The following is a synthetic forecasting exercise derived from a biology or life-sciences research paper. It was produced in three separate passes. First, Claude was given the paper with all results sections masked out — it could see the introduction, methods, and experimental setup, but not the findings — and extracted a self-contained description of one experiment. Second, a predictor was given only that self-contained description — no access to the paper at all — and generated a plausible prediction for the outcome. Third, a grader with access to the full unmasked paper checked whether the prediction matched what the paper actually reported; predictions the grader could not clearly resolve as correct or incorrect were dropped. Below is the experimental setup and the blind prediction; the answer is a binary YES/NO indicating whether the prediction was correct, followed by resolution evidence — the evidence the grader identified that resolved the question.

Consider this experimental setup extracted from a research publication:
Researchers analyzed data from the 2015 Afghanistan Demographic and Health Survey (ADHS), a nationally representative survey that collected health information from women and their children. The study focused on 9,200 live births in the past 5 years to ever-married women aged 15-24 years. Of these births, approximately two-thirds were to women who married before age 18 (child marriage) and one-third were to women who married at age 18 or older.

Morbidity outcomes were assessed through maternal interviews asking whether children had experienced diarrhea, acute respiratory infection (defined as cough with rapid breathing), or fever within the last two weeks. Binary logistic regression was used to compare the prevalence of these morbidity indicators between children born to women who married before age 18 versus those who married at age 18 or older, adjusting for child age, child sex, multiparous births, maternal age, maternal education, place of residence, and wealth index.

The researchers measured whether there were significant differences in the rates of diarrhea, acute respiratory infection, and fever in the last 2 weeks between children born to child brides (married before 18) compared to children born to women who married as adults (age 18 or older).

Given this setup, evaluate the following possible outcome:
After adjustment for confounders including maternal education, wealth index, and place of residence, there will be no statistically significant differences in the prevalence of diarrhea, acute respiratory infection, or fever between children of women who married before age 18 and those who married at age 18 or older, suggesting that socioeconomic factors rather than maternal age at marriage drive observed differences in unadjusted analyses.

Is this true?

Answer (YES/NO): NO